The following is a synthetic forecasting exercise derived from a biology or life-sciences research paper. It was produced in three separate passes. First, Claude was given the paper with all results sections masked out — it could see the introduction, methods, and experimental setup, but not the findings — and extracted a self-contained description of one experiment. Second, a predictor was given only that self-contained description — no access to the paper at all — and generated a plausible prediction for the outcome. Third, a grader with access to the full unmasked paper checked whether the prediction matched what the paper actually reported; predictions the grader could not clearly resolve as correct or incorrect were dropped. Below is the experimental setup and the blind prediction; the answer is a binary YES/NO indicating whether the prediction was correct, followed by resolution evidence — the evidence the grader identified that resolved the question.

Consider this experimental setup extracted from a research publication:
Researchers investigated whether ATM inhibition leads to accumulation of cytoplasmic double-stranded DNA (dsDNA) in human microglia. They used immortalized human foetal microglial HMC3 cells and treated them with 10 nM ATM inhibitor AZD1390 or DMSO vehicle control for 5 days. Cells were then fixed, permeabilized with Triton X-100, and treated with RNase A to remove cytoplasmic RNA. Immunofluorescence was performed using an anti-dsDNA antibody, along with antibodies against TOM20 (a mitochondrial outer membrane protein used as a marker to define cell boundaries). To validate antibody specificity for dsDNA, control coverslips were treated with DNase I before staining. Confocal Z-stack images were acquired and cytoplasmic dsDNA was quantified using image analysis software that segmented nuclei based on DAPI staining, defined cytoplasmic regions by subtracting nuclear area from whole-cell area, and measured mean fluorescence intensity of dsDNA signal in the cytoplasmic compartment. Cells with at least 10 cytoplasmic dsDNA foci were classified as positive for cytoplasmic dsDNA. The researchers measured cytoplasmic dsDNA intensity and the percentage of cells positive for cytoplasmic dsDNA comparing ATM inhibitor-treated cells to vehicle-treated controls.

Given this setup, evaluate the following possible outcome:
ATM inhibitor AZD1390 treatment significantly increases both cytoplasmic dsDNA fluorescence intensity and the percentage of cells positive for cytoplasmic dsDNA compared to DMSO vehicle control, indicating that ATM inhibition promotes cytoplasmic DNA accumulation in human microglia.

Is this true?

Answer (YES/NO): NO